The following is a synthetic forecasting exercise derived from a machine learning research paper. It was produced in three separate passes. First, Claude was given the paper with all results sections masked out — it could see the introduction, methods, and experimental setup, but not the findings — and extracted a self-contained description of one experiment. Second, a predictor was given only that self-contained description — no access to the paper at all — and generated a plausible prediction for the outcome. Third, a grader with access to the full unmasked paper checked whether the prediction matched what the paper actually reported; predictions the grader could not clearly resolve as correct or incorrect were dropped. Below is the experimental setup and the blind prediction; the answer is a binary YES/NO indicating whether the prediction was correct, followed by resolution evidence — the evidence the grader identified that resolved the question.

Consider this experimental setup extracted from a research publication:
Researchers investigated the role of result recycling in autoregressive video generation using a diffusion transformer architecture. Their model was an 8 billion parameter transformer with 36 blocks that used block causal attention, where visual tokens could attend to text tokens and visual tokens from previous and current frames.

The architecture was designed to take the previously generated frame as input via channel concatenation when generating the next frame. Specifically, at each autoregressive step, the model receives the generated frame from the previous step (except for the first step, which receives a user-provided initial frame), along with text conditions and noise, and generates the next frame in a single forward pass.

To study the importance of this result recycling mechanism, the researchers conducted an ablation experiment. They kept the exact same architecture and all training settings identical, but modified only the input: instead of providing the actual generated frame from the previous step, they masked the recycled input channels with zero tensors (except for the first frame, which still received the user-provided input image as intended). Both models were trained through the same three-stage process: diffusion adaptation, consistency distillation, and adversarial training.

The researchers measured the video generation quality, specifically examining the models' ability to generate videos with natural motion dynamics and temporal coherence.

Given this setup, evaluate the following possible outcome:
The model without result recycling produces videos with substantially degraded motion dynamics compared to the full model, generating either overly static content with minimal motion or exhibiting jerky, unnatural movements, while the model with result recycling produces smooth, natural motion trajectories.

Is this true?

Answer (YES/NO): YES